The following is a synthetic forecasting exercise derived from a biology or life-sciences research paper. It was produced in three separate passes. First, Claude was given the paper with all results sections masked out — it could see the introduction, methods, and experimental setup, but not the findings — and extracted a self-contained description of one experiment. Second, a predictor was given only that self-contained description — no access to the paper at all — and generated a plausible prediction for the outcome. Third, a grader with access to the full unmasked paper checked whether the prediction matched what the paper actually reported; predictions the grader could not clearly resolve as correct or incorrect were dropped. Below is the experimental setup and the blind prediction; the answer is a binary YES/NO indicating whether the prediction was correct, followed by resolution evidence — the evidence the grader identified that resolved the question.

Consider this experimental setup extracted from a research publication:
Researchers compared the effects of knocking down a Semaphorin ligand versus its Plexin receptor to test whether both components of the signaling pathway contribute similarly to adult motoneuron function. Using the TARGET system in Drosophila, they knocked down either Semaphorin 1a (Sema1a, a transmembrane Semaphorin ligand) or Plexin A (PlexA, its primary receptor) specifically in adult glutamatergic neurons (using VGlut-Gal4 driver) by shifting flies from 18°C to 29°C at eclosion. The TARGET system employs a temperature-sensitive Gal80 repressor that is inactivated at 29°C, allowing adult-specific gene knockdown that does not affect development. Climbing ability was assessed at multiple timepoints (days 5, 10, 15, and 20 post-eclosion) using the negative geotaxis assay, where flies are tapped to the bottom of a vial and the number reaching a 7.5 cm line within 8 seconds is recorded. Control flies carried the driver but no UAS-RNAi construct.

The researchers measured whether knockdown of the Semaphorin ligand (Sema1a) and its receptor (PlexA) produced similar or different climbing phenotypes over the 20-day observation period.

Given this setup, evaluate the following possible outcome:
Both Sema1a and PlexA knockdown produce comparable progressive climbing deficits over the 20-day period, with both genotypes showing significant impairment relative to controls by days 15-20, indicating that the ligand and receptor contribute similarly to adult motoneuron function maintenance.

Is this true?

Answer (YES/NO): NO